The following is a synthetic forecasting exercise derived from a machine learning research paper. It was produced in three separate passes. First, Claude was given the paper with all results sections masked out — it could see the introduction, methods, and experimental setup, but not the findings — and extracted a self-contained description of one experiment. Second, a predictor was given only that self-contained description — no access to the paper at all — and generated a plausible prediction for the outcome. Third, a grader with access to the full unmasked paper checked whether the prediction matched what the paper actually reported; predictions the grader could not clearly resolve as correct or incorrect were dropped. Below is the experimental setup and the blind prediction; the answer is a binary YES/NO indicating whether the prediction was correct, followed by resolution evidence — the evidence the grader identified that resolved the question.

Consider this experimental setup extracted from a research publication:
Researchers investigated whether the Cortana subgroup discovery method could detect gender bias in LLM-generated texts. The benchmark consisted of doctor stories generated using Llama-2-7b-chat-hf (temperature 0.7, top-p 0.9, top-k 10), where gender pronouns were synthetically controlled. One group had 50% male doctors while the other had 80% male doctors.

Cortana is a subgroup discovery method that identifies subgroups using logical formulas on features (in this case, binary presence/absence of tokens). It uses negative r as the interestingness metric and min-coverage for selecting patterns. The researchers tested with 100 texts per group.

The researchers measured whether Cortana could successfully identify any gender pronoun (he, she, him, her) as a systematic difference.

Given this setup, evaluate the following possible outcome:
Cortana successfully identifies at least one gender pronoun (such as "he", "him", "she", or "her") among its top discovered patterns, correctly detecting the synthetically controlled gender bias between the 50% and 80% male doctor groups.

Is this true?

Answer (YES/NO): NO